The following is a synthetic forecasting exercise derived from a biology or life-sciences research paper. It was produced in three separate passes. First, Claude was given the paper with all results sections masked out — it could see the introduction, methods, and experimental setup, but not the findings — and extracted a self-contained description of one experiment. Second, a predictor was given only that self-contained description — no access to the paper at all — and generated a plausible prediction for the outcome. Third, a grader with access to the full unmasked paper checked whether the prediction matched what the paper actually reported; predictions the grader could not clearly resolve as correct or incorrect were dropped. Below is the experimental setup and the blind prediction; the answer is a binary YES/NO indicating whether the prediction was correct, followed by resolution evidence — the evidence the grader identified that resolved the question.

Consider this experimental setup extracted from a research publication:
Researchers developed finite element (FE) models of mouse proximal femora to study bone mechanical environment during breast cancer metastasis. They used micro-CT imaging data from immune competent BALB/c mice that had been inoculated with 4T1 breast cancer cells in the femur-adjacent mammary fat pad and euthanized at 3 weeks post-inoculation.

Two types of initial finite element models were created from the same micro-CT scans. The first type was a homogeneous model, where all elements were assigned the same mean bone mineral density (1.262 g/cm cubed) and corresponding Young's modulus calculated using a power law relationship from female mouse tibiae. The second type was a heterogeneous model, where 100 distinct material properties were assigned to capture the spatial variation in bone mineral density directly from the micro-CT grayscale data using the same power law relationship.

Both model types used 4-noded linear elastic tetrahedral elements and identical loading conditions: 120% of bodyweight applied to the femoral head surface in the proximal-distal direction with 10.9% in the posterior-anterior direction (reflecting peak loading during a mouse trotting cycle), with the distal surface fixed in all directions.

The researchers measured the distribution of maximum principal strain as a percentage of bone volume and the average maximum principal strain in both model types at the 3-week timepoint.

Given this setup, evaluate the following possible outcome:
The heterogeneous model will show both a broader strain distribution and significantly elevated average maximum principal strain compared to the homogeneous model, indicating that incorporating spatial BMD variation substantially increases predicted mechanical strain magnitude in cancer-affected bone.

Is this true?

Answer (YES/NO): YES